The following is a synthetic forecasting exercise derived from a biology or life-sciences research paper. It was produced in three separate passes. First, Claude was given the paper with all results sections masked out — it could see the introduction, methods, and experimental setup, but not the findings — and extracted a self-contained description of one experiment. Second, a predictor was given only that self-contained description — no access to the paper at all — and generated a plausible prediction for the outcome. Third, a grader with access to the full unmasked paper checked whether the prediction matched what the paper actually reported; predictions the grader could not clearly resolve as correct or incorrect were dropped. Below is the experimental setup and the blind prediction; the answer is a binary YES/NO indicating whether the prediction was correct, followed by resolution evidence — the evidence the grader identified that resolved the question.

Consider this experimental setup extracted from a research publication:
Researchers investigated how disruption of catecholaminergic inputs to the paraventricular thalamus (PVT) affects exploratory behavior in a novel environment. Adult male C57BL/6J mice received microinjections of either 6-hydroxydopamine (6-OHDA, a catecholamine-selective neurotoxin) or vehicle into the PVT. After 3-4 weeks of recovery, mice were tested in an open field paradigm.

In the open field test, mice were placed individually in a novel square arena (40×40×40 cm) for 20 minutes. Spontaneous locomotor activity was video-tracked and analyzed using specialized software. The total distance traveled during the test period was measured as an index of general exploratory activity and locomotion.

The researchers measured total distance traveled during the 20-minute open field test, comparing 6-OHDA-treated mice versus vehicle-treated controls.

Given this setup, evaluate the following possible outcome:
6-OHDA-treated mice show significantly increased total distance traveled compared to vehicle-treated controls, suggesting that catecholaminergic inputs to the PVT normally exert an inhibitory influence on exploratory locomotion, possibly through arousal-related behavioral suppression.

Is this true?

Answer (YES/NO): NO